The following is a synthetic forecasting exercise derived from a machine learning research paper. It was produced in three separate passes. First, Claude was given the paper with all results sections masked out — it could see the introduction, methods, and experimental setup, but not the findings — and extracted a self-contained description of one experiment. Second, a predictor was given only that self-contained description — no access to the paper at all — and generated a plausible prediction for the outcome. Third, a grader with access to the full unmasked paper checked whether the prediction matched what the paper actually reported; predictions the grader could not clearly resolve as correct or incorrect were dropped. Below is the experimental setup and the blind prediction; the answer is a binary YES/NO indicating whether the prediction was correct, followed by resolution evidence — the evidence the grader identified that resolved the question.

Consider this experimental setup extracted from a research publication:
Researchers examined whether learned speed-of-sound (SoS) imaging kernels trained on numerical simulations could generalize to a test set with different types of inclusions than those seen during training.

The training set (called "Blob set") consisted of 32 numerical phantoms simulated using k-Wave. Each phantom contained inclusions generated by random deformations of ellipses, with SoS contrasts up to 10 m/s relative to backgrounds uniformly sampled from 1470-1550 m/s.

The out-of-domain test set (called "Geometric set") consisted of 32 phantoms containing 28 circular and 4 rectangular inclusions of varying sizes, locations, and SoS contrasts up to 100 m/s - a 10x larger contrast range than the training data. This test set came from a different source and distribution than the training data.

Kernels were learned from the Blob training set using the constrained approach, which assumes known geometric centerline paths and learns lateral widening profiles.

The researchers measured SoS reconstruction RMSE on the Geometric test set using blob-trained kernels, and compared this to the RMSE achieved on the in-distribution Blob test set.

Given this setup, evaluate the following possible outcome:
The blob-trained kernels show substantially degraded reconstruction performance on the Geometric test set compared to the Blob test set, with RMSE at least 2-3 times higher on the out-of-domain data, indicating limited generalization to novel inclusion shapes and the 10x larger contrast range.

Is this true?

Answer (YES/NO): NO